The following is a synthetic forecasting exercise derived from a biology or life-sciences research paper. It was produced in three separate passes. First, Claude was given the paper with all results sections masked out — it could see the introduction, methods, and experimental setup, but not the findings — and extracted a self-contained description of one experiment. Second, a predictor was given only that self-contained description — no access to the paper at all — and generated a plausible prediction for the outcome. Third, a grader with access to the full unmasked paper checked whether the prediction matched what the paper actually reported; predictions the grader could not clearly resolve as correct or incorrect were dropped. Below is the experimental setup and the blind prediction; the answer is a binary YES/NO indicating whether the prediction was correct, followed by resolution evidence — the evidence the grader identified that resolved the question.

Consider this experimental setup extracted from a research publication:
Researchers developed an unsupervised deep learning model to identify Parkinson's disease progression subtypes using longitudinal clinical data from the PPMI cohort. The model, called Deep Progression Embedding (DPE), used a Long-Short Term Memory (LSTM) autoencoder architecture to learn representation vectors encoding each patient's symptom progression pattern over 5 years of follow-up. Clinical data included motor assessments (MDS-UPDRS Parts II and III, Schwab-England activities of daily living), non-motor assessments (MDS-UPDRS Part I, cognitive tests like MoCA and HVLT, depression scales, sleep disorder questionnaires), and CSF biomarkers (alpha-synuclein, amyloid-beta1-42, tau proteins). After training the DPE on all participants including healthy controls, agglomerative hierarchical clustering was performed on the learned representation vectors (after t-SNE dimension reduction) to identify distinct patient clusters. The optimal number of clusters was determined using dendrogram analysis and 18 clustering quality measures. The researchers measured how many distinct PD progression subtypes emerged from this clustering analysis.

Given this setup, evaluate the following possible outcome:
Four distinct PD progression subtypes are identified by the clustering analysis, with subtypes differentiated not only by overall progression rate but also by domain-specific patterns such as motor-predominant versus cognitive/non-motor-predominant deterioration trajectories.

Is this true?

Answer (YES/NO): NO